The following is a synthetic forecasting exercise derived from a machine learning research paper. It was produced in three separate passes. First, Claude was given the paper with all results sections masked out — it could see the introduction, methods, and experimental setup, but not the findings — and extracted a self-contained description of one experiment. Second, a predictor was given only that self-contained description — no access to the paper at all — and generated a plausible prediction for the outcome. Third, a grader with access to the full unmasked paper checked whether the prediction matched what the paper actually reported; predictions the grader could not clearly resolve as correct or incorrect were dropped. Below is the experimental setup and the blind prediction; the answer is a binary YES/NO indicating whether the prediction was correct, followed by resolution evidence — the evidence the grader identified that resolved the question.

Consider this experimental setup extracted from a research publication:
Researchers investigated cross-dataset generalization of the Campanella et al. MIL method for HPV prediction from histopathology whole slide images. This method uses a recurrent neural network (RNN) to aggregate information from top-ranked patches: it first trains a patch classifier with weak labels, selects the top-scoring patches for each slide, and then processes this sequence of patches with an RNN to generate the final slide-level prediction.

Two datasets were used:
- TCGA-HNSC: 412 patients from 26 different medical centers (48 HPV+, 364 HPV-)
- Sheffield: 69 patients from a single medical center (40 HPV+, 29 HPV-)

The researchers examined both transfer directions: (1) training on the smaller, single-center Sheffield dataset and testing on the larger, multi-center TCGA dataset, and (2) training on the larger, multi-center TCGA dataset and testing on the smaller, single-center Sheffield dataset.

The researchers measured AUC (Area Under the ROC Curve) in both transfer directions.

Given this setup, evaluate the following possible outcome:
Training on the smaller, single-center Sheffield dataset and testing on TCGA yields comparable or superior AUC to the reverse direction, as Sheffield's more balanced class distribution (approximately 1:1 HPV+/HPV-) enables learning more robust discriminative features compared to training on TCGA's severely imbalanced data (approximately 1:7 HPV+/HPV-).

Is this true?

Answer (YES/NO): YES